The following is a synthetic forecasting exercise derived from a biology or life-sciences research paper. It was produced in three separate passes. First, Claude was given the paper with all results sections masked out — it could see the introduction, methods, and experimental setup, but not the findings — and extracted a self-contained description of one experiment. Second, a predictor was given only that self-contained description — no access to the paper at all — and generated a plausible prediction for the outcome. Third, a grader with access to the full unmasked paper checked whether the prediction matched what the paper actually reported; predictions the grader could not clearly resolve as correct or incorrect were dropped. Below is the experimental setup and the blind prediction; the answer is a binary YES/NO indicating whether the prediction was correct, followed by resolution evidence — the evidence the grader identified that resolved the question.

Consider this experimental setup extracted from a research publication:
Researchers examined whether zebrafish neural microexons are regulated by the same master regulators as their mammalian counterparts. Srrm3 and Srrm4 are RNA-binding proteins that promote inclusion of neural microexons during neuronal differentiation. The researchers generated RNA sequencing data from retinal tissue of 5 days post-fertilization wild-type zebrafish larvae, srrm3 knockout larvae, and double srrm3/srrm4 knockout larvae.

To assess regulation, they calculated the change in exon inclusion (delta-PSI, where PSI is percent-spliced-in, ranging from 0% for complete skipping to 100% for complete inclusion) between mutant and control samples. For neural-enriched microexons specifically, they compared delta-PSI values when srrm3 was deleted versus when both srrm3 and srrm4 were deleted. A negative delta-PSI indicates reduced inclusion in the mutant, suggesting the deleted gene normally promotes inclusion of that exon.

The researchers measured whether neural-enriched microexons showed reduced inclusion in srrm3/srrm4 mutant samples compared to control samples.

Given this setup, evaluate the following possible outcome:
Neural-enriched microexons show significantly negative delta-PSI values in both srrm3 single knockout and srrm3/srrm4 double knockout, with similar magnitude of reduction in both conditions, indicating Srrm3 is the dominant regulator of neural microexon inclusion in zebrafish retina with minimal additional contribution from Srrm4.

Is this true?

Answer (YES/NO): YES